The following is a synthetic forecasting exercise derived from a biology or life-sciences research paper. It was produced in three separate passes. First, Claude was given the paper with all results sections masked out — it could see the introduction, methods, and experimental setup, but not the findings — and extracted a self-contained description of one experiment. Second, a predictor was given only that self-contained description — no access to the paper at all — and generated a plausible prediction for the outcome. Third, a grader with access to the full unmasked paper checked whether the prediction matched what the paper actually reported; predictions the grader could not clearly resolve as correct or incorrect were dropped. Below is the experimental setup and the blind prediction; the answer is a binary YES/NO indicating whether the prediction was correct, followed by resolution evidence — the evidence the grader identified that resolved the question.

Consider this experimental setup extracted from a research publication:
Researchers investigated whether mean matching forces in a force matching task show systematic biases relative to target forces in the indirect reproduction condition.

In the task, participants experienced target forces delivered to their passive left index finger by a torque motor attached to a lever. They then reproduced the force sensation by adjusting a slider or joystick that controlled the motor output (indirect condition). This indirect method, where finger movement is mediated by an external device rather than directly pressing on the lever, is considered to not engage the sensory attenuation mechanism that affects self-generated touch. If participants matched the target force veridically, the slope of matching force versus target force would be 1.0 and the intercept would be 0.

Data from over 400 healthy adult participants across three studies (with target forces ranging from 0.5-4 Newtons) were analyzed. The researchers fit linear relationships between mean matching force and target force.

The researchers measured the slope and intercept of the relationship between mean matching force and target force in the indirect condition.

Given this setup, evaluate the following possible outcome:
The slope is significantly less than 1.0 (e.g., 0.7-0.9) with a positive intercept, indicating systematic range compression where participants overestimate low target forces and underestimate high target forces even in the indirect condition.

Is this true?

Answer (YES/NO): YES